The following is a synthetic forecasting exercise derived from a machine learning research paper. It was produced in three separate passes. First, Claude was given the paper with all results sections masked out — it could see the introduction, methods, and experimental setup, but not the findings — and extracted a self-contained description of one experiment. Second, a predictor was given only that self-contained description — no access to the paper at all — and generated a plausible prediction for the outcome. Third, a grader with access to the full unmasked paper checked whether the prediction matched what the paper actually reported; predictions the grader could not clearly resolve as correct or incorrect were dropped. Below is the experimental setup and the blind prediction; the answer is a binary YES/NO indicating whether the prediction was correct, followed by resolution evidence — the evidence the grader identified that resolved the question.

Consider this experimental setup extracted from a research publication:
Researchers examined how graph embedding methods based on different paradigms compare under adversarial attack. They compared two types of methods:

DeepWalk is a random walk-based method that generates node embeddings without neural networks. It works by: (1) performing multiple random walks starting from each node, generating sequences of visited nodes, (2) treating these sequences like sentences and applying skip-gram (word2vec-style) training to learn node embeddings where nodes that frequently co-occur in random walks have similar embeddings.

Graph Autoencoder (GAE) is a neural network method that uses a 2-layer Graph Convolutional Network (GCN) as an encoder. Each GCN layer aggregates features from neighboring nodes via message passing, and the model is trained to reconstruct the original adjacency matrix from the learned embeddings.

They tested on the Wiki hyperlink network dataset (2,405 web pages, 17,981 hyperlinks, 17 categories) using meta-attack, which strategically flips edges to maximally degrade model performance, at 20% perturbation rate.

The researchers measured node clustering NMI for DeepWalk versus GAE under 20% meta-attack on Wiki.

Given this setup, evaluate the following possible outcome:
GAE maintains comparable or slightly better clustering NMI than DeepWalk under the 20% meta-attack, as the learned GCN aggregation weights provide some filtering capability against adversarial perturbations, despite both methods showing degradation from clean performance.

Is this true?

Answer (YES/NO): NO